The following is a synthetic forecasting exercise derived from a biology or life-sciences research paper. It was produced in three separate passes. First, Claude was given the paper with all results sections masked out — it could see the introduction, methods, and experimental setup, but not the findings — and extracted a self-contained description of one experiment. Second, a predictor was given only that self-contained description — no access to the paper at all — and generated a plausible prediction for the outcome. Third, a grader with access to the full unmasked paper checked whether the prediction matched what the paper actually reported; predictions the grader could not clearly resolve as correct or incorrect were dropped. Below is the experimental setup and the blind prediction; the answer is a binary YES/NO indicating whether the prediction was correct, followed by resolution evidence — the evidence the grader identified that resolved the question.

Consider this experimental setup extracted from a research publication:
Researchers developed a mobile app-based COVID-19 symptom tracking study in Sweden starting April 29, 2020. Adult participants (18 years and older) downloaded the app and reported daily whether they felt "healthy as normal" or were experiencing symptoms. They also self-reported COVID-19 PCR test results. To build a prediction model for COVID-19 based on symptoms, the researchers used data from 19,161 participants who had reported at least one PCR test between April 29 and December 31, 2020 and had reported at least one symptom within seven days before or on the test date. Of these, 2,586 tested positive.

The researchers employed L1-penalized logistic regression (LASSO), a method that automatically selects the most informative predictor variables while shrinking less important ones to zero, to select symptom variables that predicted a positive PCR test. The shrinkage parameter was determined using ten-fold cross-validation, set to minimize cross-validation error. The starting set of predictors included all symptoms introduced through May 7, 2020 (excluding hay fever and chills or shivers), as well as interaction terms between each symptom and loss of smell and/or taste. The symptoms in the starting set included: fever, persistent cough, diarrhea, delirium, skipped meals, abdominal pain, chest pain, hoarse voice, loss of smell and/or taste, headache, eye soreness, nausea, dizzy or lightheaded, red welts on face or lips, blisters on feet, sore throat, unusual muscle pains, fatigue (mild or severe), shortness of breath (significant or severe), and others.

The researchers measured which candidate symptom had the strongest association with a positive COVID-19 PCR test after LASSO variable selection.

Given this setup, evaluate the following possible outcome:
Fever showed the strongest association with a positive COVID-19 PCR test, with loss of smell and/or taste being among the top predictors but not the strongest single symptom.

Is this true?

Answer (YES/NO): NO